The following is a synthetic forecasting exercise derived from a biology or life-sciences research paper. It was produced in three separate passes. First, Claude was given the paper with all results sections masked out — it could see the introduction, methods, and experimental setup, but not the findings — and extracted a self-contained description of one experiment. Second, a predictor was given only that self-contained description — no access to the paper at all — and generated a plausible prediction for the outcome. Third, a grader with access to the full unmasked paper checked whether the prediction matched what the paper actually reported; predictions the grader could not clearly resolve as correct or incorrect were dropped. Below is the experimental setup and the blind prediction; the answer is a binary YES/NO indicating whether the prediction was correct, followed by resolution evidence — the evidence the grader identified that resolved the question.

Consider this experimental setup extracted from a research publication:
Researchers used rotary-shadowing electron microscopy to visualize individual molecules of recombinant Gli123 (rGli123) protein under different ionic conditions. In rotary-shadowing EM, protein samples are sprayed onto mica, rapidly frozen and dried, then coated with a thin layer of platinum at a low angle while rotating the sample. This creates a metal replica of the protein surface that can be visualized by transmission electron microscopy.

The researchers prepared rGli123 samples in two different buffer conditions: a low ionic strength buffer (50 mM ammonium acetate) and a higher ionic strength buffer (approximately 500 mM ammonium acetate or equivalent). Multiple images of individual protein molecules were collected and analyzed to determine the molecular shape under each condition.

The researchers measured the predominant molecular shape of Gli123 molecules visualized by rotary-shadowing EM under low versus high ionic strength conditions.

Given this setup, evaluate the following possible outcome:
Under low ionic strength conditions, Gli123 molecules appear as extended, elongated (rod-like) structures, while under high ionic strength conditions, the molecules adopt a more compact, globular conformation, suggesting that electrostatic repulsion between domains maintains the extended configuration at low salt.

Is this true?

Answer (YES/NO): YES